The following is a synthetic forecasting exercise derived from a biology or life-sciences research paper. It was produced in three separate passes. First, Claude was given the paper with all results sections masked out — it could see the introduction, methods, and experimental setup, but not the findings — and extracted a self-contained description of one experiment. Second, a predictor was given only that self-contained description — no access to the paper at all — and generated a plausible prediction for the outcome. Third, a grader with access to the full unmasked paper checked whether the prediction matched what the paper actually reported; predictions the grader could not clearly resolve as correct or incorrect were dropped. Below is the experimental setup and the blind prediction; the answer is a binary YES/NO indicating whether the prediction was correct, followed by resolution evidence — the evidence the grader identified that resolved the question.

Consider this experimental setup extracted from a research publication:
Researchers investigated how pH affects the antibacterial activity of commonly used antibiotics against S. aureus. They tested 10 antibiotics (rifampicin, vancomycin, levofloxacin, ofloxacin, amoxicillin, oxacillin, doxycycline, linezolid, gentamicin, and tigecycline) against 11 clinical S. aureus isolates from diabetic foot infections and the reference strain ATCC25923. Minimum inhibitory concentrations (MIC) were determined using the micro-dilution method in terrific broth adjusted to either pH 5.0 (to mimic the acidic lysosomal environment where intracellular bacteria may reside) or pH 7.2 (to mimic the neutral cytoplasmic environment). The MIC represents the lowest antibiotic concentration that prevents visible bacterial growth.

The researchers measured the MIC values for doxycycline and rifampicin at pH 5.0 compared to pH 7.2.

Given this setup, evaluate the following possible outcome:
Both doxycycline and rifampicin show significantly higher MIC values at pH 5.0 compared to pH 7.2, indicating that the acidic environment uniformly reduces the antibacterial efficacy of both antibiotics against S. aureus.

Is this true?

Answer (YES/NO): NO